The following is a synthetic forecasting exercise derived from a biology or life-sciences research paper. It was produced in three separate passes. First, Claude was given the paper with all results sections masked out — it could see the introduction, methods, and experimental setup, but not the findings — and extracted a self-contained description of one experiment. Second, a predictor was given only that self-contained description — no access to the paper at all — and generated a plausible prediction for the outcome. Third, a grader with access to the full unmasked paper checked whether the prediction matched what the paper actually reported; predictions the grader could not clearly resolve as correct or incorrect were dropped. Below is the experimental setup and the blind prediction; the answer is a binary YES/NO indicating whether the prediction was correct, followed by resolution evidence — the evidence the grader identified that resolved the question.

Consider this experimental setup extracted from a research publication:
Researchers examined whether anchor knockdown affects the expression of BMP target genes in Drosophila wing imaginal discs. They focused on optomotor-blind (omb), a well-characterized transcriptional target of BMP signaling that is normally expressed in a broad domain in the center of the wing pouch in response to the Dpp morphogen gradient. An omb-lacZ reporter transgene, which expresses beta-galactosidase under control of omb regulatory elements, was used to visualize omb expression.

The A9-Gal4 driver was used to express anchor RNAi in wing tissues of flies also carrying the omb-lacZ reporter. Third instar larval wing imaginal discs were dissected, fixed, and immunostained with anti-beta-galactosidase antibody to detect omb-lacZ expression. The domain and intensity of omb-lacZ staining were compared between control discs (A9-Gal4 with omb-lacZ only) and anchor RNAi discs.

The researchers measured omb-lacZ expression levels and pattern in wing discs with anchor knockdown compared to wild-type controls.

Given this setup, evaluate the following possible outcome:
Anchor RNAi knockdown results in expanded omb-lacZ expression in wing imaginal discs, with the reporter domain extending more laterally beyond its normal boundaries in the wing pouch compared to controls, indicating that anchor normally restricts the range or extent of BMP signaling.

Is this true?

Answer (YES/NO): YES